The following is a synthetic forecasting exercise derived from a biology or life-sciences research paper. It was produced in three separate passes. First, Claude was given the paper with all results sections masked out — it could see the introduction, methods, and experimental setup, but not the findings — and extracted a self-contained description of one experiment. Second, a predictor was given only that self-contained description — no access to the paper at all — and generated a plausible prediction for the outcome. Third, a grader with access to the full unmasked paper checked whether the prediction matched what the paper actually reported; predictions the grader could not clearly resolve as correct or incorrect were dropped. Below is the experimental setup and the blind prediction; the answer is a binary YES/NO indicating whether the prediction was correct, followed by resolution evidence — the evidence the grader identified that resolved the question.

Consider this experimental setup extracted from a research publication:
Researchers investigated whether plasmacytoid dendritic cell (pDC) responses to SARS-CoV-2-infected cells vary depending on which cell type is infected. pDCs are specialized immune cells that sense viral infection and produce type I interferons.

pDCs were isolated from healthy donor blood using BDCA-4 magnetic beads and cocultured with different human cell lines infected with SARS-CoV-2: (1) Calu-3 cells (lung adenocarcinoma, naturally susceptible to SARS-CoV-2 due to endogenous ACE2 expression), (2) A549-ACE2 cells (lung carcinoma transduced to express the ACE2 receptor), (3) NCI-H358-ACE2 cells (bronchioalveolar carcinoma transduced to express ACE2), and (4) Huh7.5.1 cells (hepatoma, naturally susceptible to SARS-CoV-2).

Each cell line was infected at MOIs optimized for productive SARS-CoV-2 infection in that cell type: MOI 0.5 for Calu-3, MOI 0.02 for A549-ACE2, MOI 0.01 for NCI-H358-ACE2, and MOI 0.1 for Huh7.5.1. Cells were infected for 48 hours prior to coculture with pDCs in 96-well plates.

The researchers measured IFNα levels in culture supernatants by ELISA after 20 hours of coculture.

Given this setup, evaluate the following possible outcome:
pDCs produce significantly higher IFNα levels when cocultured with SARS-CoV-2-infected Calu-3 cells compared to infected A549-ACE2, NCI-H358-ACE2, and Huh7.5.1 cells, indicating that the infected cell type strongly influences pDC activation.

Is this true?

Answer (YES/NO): NO